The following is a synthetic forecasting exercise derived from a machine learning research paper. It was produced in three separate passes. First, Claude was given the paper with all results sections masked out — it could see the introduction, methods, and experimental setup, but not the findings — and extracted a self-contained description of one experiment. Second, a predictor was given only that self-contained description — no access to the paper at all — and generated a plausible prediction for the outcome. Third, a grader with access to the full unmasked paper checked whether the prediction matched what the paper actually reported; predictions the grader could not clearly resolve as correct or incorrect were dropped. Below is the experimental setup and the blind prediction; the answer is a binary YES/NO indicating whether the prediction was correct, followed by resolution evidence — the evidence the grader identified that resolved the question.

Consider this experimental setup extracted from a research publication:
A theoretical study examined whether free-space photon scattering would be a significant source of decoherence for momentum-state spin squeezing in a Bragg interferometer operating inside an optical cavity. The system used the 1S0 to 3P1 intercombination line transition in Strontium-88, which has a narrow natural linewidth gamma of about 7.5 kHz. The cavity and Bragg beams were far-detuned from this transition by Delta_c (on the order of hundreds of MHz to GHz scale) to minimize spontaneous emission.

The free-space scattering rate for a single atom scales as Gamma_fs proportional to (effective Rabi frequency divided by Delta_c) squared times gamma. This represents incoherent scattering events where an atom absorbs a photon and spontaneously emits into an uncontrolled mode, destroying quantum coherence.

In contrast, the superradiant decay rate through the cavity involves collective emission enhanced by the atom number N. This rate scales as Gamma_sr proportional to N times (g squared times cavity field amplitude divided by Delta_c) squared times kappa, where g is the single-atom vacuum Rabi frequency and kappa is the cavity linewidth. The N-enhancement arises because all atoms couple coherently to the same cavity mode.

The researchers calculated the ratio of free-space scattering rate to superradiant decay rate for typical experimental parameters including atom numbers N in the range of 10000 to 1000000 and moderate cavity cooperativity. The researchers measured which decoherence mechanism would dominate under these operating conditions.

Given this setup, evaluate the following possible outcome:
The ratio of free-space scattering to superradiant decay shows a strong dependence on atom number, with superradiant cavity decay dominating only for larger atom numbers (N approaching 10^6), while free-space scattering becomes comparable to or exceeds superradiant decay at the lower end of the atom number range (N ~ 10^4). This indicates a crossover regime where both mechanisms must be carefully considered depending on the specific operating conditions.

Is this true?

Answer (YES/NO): NO